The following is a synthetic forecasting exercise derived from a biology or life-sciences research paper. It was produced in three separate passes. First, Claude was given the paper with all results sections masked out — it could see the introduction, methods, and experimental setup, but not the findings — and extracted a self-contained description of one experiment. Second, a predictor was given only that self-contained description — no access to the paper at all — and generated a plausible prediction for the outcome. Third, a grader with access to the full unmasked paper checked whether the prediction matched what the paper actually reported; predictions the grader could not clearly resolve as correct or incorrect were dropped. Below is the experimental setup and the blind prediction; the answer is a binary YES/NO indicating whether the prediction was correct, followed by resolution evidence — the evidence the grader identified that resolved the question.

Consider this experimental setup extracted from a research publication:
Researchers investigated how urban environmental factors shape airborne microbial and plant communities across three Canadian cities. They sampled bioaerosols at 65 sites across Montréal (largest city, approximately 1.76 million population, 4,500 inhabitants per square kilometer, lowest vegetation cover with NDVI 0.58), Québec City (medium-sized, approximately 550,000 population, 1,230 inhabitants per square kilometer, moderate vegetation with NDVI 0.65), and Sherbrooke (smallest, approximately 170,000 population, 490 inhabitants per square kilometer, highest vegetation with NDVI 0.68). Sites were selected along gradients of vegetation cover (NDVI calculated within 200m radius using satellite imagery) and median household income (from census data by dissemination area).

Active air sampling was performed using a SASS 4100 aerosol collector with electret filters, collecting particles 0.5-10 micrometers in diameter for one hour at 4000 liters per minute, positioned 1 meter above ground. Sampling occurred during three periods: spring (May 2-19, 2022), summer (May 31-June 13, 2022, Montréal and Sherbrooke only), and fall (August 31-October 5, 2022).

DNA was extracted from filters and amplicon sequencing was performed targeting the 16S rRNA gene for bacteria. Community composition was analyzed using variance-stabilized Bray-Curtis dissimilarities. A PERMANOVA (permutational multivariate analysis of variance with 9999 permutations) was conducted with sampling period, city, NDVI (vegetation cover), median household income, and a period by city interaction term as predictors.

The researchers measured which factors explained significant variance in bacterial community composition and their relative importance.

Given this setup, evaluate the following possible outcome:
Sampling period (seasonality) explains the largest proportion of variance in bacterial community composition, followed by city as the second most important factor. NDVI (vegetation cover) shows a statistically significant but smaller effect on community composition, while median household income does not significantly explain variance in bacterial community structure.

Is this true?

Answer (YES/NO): NO